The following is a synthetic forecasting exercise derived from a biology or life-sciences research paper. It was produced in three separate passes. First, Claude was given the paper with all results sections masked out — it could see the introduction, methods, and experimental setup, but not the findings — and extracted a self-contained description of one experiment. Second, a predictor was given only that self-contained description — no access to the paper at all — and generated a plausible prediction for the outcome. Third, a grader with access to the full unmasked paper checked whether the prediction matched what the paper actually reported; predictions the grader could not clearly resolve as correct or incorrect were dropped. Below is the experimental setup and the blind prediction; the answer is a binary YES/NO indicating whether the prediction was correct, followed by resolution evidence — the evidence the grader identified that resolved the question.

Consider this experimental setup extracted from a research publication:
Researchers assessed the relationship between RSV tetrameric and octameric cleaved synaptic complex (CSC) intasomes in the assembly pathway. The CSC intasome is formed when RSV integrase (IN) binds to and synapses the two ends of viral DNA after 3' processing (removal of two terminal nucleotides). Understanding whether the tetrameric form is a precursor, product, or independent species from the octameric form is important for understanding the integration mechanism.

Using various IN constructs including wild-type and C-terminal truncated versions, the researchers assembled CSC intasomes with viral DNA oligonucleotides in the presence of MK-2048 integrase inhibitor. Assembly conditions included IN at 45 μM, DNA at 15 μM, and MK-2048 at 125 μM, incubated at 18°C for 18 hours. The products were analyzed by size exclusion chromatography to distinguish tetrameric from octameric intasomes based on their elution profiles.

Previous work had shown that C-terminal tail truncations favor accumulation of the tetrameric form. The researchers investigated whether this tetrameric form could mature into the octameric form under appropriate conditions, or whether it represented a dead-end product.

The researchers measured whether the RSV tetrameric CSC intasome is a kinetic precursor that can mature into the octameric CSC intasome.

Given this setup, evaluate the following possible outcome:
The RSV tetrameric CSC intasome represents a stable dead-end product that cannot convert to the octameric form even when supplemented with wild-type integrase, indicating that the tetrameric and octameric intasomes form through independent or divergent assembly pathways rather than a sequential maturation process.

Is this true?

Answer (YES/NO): NO